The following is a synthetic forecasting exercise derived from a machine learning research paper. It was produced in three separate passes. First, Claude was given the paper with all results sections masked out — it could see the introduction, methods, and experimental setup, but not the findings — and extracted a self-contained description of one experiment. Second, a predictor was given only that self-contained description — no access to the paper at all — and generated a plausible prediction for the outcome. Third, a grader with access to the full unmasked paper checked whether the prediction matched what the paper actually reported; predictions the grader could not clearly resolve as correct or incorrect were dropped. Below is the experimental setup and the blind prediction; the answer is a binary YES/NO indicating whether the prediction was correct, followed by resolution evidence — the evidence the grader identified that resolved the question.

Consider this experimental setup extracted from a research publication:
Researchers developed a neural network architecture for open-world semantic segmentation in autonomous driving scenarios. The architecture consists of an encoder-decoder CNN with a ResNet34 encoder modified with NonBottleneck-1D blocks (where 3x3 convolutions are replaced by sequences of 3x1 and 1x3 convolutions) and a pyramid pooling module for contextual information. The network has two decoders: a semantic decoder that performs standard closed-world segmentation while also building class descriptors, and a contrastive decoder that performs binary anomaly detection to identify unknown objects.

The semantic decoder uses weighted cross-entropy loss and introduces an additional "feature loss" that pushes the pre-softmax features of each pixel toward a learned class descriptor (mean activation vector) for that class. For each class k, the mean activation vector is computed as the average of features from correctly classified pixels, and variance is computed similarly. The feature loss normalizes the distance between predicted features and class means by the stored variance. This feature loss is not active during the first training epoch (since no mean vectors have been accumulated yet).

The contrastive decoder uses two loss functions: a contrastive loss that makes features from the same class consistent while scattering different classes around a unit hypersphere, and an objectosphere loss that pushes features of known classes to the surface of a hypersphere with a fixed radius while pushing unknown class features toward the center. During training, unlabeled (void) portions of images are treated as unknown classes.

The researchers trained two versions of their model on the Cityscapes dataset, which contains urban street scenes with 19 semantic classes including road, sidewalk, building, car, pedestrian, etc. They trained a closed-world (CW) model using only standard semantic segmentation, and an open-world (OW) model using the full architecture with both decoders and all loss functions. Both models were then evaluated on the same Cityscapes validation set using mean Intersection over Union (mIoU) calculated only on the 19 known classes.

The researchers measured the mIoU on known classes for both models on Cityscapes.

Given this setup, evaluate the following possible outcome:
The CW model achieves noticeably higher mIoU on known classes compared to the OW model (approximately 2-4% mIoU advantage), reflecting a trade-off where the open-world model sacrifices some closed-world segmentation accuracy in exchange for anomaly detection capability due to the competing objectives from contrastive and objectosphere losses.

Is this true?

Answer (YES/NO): NO